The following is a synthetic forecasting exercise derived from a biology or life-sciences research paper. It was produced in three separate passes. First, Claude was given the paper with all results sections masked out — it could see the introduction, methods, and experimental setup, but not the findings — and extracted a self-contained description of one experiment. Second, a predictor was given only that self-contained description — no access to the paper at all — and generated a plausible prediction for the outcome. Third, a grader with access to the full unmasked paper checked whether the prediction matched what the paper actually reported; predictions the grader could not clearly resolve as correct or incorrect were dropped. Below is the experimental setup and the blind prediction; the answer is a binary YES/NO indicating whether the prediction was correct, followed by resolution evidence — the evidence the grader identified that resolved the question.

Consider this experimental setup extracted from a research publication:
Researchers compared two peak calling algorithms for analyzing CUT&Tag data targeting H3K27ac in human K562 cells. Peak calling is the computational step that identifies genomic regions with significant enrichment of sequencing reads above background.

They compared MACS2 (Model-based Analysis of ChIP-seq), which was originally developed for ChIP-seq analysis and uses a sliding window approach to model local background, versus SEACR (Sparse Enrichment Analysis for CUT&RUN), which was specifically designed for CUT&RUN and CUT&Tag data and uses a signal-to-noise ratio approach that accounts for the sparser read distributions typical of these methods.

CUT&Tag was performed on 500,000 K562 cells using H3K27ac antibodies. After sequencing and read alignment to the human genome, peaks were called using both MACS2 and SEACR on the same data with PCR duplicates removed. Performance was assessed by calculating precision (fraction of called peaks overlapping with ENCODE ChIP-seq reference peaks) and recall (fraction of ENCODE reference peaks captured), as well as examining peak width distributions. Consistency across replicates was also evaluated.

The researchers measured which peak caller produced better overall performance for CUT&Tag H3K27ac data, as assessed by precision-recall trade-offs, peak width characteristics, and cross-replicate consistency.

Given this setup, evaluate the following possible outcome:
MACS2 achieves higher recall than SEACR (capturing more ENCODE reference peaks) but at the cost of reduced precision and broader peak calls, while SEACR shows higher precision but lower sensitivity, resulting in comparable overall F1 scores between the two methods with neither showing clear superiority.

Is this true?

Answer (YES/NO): NO